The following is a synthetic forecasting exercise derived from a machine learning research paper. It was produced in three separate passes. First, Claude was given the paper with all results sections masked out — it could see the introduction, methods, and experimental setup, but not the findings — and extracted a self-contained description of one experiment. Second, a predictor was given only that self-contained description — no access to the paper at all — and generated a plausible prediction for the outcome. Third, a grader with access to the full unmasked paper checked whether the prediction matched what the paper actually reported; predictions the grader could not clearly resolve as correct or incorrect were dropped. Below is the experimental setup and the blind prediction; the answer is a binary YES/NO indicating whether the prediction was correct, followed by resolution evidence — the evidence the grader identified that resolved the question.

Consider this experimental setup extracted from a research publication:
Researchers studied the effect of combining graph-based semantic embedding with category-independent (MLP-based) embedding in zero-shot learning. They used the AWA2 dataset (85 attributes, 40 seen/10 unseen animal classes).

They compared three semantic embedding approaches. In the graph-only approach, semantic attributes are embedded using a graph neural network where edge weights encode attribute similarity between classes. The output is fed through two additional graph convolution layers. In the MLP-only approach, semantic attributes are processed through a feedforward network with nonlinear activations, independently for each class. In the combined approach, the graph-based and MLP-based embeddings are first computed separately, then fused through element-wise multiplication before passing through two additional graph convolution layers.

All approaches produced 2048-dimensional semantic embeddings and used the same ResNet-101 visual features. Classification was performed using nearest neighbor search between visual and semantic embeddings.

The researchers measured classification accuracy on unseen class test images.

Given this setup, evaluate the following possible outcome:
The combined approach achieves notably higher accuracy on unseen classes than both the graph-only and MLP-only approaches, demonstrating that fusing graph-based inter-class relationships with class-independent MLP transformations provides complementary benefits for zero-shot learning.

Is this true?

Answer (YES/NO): NO